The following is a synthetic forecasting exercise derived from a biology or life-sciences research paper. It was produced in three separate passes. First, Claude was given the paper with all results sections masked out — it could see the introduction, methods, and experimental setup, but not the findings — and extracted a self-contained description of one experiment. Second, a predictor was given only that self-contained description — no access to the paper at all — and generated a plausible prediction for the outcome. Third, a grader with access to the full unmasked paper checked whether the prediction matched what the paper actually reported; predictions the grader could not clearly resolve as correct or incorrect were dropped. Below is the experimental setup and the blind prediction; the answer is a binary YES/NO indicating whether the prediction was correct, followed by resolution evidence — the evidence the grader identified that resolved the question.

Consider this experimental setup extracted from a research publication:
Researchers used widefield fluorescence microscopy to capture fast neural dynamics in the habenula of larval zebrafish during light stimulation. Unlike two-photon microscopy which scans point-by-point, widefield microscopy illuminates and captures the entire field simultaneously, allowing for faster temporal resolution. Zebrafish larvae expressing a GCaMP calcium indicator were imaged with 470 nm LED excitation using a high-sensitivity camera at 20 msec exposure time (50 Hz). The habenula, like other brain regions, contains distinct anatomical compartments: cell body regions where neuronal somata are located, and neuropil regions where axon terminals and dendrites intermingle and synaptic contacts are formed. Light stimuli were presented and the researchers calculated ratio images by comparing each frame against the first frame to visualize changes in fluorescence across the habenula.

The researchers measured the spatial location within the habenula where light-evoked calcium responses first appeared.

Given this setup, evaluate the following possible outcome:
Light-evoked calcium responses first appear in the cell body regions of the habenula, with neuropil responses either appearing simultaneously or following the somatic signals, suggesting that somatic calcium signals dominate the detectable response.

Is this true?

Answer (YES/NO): NO